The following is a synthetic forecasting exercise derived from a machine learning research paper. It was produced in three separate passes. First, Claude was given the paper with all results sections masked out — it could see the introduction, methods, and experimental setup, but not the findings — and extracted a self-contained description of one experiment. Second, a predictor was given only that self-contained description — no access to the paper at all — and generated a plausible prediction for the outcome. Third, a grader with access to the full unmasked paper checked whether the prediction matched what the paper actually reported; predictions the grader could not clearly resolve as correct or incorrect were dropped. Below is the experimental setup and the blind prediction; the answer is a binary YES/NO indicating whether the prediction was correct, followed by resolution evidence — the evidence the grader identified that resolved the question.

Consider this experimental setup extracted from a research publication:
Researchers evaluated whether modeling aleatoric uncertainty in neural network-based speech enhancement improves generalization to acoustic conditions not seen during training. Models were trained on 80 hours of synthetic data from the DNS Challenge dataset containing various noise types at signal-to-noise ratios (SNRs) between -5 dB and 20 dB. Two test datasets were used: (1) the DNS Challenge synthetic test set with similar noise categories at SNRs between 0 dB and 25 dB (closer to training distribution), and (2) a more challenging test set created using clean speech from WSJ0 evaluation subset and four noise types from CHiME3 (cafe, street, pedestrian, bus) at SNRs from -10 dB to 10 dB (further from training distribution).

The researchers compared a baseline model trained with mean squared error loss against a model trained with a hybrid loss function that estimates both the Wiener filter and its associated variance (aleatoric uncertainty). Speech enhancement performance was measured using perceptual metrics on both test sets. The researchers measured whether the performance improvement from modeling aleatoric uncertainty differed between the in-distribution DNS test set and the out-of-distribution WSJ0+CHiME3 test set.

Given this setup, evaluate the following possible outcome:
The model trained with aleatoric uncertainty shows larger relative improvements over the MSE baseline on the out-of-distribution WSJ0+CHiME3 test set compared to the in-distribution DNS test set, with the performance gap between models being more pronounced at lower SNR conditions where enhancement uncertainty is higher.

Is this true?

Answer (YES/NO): NO